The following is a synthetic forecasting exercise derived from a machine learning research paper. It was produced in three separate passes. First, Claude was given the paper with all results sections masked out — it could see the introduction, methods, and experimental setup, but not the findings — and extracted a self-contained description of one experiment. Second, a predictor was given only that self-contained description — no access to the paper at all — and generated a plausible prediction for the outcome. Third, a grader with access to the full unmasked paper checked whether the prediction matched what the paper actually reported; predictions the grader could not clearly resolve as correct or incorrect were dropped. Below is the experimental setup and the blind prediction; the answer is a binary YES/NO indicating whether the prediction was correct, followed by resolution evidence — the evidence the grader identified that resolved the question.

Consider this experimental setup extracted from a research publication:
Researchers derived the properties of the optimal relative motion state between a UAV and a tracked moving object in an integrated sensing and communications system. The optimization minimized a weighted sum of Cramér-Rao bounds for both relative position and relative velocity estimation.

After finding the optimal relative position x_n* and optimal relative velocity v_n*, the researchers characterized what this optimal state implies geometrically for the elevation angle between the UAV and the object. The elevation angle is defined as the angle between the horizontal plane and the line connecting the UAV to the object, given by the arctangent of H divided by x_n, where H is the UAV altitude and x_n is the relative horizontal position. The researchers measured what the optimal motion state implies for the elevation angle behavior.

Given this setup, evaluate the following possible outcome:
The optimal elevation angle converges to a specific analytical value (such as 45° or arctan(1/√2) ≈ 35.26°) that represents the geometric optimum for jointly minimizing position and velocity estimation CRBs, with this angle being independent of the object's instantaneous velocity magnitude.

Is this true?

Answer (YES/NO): NO